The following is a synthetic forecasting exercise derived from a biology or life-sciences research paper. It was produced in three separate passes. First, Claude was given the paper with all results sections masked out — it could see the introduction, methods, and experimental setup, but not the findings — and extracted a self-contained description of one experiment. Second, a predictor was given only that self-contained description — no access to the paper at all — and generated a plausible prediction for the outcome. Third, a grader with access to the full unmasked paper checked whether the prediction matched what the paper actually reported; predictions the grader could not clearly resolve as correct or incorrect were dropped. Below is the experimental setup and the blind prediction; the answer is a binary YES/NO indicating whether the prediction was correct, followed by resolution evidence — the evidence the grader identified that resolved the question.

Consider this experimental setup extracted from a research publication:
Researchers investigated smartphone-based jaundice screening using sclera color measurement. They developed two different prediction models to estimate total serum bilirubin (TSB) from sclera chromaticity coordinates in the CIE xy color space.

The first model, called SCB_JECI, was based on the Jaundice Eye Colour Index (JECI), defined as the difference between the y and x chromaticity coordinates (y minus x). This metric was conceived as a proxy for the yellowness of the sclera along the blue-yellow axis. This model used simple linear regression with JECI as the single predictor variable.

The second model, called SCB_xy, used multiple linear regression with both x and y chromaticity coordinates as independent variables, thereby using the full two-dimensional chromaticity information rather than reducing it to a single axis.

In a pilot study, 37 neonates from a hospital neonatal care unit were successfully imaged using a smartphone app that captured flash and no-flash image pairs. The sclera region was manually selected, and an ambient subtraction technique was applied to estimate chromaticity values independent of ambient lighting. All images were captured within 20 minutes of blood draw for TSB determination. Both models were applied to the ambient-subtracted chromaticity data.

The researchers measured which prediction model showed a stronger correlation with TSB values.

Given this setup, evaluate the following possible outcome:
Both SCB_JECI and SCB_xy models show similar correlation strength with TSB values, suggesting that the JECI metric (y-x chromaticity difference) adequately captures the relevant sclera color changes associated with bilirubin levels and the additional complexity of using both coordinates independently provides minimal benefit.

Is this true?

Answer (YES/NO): NO